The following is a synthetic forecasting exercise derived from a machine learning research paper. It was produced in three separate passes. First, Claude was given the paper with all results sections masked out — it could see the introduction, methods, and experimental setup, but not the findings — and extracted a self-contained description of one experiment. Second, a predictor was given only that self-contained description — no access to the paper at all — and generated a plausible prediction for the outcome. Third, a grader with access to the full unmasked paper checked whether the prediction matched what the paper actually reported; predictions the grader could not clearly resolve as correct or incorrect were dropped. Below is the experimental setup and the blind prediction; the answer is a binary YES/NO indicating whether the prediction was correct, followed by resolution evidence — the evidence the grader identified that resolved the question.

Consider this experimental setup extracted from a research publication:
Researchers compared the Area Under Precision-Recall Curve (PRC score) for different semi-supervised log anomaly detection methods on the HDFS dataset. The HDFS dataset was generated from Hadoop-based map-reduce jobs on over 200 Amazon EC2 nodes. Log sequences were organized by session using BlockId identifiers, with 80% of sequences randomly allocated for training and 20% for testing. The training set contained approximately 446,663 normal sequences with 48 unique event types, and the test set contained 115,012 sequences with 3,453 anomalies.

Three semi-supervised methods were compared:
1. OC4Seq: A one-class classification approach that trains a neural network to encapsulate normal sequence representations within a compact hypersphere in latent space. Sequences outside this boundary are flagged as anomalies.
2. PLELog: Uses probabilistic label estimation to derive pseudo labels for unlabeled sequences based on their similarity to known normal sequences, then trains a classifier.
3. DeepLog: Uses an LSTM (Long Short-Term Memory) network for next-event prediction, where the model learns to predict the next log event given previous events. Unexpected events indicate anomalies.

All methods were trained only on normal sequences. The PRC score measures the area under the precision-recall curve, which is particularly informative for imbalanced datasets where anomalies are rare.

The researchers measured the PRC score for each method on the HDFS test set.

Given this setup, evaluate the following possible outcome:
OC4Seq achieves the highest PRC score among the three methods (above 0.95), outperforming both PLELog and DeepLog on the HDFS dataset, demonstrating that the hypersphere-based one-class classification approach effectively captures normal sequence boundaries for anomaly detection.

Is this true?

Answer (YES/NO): YES